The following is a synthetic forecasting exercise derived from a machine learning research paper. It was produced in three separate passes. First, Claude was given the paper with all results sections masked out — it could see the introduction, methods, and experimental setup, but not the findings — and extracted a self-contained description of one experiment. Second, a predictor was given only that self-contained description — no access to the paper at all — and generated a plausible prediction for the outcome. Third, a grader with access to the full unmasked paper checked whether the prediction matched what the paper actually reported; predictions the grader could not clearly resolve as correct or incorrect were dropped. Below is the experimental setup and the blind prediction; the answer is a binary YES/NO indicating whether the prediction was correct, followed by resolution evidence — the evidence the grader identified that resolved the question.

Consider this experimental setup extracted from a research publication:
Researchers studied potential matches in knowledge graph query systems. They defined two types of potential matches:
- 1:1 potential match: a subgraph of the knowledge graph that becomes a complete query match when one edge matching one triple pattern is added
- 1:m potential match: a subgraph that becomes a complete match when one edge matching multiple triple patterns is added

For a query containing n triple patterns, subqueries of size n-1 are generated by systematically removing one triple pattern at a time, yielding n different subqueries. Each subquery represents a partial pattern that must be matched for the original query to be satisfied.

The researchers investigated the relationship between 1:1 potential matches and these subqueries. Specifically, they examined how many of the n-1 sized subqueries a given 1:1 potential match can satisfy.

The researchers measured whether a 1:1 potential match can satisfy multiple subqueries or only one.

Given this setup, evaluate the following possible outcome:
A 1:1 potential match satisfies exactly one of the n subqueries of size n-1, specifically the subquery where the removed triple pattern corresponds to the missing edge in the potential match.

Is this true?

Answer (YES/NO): YES